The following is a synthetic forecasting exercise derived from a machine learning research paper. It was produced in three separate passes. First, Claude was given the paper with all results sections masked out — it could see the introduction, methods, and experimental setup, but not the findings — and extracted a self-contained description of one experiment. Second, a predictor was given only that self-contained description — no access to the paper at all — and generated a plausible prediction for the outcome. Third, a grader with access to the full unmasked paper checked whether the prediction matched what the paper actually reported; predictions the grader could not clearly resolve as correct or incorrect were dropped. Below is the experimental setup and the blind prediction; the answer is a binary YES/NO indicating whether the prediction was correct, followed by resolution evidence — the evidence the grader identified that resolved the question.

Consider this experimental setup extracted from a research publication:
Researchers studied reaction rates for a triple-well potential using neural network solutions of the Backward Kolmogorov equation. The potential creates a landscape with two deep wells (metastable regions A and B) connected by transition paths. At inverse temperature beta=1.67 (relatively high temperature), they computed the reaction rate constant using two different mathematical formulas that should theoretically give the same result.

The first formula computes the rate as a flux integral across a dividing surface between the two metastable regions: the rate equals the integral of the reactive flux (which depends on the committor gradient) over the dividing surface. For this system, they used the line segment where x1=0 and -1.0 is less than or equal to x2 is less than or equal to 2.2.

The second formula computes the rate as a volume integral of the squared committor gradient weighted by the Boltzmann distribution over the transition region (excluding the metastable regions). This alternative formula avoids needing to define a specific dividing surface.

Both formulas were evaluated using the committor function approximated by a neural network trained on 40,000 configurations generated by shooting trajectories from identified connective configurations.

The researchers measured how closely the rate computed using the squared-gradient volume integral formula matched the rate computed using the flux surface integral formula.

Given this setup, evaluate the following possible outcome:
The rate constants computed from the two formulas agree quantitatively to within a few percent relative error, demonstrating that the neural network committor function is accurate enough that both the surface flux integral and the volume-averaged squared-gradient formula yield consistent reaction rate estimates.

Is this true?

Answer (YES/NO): YES